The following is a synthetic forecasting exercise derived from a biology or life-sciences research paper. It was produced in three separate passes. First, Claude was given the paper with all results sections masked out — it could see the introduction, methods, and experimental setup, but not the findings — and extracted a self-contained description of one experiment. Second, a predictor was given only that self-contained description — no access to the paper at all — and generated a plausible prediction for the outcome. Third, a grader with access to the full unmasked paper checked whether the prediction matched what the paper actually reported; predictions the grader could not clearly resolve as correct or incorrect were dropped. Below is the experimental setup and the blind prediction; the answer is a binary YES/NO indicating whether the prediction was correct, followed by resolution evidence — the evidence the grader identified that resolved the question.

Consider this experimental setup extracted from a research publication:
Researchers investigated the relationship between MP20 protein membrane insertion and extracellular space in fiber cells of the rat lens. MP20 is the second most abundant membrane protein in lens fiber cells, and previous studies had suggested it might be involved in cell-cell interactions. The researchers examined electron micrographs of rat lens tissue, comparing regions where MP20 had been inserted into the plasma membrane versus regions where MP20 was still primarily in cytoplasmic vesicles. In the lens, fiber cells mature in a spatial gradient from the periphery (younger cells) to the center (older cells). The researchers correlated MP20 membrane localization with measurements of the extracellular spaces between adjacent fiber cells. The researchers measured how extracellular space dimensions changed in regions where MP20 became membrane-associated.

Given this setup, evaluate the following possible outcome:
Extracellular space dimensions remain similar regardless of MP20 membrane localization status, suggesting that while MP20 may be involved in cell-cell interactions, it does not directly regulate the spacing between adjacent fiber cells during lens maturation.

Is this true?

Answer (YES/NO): NO